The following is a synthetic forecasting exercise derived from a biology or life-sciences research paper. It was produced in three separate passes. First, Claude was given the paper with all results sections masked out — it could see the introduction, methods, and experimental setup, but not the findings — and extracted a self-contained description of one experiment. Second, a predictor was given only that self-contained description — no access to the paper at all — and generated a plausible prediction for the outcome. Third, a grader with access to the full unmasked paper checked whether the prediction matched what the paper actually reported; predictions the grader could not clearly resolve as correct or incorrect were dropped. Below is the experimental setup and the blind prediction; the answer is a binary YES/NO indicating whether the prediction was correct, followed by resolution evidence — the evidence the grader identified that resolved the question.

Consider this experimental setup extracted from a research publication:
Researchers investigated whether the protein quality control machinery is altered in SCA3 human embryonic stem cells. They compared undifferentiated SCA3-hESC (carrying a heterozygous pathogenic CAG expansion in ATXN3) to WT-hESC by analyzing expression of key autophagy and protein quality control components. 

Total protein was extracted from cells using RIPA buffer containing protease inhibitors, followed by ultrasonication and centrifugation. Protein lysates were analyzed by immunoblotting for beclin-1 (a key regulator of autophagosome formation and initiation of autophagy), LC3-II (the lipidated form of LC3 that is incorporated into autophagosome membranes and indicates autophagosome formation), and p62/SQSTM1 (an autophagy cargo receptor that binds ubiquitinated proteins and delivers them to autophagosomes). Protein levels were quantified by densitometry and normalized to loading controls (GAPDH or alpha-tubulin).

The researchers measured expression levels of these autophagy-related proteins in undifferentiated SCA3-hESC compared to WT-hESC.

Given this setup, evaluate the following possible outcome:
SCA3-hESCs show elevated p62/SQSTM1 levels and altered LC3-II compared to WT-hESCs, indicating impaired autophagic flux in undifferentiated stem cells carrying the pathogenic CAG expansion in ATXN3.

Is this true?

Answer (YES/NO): YES